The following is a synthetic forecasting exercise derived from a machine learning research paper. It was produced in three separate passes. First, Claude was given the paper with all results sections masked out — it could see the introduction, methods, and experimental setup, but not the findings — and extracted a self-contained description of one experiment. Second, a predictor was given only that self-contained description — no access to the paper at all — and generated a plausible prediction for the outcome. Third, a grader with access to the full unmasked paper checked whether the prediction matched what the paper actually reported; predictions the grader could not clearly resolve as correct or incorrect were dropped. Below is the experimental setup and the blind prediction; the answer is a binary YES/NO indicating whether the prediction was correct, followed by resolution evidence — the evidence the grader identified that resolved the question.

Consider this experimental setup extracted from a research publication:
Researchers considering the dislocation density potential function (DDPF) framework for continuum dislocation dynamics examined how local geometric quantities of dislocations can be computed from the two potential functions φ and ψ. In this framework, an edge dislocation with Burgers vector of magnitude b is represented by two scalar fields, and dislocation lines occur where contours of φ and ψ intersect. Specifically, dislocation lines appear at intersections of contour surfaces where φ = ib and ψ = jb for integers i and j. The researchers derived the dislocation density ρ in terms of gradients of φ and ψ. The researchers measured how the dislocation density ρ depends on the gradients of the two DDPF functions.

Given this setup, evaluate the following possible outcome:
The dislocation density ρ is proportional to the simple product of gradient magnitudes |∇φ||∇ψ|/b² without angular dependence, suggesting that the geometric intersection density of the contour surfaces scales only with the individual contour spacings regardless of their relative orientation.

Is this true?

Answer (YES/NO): NO